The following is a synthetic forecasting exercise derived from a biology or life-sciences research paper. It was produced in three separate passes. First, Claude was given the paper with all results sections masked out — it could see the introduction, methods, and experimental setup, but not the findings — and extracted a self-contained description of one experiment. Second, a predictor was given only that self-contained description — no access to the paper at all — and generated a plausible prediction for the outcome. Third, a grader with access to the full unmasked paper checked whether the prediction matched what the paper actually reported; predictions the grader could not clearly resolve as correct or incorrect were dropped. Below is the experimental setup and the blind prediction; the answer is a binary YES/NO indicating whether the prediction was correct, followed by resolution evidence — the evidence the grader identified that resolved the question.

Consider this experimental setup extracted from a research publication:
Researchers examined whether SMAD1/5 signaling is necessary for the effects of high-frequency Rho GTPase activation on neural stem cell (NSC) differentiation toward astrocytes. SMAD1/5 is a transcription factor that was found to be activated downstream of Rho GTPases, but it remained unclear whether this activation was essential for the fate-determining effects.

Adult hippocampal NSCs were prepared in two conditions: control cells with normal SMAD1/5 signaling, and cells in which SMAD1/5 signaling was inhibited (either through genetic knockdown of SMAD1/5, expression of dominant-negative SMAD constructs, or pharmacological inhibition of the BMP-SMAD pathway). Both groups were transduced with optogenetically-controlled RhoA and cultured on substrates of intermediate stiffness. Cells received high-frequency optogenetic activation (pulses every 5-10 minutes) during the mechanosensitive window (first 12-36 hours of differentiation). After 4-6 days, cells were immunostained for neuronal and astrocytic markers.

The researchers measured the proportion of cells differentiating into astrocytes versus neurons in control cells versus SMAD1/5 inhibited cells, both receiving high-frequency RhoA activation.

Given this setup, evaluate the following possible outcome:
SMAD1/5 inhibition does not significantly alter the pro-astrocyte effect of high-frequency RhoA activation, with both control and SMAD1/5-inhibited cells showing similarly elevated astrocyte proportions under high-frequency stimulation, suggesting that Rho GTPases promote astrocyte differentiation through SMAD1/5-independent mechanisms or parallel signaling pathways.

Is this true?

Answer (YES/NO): NO